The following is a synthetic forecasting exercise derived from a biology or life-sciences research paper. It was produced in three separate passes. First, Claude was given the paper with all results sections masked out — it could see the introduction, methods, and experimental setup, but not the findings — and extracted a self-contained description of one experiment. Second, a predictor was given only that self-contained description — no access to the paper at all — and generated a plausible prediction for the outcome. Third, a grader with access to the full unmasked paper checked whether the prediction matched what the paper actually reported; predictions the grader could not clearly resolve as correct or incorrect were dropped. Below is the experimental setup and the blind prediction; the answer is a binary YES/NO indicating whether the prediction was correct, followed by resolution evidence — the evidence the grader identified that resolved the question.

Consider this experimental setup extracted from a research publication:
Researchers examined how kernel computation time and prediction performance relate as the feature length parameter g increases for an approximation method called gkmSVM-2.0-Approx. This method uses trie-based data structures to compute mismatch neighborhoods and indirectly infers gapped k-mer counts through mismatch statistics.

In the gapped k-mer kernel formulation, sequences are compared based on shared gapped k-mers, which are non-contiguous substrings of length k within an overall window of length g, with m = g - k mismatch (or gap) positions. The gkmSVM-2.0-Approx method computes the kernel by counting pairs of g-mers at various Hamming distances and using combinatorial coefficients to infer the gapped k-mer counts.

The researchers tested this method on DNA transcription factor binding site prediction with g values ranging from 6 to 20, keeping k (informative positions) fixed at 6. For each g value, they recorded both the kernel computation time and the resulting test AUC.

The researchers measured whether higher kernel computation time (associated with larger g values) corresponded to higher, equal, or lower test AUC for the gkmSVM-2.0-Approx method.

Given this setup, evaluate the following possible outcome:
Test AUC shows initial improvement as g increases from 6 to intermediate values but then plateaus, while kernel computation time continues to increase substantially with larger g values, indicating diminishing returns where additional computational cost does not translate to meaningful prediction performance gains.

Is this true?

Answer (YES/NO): NO